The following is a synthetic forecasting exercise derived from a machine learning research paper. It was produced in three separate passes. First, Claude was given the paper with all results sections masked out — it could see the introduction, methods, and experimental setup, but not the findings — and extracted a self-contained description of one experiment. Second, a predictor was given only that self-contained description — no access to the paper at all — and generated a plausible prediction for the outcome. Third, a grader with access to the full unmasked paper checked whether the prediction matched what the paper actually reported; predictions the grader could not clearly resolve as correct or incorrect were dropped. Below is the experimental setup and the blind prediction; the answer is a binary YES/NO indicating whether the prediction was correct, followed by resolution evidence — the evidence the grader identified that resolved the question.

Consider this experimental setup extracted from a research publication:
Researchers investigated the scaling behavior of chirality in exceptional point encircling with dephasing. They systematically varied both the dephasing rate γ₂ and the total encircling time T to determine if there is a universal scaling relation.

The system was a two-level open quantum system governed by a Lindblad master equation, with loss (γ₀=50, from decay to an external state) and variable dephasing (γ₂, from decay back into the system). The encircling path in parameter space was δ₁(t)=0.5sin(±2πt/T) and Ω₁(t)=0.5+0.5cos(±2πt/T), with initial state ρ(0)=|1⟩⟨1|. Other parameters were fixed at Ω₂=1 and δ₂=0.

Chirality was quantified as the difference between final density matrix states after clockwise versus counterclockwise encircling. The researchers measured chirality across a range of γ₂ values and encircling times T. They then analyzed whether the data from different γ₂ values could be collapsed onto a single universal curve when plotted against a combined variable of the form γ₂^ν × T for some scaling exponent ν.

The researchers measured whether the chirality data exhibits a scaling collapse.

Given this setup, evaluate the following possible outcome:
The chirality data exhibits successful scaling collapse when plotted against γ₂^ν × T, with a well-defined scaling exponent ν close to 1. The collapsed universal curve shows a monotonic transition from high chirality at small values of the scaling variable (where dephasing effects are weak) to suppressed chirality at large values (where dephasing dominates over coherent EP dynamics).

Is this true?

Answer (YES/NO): NO